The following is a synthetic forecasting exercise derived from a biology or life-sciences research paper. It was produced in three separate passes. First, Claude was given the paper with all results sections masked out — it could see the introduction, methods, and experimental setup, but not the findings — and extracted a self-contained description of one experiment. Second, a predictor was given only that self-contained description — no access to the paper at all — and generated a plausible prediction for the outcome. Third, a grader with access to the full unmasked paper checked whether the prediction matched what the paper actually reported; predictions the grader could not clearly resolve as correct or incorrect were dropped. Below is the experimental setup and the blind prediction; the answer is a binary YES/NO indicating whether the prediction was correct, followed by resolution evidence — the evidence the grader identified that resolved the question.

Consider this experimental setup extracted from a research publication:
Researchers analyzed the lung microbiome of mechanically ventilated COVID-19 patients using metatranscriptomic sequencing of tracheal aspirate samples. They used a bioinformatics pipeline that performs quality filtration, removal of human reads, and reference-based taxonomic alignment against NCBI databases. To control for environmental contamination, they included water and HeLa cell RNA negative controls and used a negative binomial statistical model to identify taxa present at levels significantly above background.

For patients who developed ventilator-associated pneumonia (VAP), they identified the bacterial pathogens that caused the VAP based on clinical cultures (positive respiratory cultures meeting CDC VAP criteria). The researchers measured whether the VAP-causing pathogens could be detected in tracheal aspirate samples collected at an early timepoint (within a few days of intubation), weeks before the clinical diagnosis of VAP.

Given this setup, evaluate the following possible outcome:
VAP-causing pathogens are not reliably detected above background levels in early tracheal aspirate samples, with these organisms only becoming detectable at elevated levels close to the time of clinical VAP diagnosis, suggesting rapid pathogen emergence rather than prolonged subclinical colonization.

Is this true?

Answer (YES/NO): NO